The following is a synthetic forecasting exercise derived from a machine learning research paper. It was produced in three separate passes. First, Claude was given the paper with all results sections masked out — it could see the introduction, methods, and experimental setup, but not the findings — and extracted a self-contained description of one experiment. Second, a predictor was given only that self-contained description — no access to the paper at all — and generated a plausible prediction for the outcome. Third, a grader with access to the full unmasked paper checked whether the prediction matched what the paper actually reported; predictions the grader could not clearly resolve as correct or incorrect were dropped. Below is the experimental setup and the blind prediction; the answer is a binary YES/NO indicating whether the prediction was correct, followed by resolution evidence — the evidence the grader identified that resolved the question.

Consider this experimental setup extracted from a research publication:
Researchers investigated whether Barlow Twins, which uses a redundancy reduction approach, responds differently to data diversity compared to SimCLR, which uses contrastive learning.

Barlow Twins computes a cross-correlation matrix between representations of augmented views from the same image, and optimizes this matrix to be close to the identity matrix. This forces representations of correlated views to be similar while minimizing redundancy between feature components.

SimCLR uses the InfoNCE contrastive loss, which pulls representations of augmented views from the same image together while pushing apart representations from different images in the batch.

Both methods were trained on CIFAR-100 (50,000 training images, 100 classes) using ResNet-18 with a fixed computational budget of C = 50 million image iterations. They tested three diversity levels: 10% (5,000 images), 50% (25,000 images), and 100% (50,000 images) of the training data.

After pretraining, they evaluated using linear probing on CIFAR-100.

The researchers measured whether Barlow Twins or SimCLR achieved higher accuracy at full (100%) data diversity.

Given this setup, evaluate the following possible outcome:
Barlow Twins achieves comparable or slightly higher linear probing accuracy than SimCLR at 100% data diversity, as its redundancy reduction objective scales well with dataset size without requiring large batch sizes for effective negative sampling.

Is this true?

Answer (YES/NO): YES